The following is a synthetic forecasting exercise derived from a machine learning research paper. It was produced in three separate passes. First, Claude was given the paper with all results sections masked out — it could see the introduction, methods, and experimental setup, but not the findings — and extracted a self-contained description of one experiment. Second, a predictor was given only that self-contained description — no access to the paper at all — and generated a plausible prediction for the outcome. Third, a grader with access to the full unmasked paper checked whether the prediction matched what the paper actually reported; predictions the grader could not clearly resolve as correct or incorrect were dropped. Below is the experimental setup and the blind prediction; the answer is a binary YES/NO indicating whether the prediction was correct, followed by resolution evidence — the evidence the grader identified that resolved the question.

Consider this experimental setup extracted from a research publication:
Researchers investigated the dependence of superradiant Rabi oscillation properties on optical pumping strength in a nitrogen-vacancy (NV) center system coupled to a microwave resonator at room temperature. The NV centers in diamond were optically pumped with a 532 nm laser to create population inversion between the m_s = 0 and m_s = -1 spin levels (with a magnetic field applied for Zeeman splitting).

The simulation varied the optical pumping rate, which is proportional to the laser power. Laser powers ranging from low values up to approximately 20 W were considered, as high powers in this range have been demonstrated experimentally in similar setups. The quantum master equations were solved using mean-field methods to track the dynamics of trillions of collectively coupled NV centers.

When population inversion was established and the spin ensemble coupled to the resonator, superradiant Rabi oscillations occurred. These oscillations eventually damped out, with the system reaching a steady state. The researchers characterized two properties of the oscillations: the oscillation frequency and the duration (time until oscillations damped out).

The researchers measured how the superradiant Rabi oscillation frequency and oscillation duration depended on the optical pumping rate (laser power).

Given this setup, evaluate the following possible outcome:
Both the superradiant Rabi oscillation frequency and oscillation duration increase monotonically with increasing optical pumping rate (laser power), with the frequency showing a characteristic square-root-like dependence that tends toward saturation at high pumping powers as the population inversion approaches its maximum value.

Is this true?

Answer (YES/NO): NO